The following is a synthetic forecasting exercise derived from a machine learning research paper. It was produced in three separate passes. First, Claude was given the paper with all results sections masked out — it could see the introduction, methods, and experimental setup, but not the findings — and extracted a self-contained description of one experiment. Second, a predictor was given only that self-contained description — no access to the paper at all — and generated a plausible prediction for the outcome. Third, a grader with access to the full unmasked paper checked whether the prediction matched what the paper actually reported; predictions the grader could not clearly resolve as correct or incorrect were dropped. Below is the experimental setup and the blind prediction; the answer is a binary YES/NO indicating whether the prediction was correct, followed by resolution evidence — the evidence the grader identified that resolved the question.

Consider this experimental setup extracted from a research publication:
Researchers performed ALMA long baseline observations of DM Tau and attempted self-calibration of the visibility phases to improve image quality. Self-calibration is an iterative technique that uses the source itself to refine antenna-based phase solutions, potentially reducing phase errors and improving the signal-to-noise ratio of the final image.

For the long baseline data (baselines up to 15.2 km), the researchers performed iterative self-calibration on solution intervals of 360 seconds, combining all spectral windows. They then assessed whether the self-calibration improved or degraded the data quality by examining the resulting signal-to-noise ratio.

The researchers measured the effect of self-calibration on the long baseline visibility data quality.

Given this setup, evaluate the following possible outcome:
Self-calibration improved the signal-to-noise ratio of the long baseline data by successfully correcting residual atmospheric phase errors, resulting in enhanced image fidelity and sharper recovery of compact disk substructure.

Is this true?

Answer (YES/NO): NO